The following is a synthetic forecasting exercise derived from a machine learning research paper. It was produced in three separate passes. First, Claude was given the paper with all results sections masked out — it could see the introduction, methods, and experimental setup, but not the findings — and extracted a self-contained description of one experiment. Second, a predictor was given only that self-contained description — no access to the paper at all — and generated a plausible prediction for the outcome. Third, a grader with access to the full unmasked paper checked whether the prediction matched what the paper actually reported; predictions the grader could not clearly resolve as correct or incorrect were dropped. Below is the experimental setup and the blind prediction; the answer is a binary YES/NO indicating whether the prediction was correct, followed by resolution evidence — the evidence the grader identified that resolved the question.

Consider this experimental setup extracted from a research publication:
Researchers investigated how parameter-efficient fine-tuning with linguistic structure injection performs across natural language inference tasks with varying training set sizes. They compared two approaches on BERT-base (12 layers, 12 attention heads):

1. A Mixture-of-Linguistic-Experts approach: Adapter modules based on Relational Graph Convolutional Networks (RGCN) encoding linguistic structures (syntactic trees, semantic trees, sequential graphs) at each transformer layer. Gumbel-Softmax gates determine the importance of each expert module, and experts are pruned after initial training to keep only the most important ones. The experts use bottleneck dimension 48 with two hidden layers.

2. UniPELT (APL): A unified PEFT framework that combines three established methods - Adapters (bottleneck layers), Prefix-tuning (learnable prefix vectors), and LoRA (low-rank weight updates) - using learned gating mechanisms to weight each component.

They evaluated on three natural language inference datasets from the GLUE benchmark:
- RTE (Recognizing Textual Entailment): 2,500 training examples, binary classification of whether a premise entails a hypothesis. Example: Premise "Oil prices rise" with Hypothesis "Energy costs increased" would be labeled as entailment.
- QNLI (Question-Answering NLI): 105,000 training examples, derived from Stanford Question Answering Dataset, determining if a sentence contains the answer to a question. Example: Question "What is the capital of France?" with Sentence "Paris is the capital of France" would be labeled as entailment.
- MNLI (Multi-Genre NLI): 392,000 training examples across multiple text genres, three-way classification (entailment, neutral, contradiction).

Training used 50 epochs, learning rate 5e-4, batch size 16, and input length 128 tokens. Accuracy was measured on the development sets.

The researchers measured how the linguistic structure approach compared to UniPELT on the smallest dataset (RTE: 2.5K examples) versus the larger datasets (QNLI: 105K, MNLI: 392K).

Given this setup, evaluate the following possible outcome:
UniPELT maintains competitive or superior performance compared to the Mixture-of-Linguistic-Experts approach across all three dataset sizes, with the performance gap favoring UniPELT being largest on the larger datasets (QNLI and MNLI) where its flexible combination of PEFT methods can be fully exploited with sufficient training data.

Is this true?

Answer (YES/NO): NO